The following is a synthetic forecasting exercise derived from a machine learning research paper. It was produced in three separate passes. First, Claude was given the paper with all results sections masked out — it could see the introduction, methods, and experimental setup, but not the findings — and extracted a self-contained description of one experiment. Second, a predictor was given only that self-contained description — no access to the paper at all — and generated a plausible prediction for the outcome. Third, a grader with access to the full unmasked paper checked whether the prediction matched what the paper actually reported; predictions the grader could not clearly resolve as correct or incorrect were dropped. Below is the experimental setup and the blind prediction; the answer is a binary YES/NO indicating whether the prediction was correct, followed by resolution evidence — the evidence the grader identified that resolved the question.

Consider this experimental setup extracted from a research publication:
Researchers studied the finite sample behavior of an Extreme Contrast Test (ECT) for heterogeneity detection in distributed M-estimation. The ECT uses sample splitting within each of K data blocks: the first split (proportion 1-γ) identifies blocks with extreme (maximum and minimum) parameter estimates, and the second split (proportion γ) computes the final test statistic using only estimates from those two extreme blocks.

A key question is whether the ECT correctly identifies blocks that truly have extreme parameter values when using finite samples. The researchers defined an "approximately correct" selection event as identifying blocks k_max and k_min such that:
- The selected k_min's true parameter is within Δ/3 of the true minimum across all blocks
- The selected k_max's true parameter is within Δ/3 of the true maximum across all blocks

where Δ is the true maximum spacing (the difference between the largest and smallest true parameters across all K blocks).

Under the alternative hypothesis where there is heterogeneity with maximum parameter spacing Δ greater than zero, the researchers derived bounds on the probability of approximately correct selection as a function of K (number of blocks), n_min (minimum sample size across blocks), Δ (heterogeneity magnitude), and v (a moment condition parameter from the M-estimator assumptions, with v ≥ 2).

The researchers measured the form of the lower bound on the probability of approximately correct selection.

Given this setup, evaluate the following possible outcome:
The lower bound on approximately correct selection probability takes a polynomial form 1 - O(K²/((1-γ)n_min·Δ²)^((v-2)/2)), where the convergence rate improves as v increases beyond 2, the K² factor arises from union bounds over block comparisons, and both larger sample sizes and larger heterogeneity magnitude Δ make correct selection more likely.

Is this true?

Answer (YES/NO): NO